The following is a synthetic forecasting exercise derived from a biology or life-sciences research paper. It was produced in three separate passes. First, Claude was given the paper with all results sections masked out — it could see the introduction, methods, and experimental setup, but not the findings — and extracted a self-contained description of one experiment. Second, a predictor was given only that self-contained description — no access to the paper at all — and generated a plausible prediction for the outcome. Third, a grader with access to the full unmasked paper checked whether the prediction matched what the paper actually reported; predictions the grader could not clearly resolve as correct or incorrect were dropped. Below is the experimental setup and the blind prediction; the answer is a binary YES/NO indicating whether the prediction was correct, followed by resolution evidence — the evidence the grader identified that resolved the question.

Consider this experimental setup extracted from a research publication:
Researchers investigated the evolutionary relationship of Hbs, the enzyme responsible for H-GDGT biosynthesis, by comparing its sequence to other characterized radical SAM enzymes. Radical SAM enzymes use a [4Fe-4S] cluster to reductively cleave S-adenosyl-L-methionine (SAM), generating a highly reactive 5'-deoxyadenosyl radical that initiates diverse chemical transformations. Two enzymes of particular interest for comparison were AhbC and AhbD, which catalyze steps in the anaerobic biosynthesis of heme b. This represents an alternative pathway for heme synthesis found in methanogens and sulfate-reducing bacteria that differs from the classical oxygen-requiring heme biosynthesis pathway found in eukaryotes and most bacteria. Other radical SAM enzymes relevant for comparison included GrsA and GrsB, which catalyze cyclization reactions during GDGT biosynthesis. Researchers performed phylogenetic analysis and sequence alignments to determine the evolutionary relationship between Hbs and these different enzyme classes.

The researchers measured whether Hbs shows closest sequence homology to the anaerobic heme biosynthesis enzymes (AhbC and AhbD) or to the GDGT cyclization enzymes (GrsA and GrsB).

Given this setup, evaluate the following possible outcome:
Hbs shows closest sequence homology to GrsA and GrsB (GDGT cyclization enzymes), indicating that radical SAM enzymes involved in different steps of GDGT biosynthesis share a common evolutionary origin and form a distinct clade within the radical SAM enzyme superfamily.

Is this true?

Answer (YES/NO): NO